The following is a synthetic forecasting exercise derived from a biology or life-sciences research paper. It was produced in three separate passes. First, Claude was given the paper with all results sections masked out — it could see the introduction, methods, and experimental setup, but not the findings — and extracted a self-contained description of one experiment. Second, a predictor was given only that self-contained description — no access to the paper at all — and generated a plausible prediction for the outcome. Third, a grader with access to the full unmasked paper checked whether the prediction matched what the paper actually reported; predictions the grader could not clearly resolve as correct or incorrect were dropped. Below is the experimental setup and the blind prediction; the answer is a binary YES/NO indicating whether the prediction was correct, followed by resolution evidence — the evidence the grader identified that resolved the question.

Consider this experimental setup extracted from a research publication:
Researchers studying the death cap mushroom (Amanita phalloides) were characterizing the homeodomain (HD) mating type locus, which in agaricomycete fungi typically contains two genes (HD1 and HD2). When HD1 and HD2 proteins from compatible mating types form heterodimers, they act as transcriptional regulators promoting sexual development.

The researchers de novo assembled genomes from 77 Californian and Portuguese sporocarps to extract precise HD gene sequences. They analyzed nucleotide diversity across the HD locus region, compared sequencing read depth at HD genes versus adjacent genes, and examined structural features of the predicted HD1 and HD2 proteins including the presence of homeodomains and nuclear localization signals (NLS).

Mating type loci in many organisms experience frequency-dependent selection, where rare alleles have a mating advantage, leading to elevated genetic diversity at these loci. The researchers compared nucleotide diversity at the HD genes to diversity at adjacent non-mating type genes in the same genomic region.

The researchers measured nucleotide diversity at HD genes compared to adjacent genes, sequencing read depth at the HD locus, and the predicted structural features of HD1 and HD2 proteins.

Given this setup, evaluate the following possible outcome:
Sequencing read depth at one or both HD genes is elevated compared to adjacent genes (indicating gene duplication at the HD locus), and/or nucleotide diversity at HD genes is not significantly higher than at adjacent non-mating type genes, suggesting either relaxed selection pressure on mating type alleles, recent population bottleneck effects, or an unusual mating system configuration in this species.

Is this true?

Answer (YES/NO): NO